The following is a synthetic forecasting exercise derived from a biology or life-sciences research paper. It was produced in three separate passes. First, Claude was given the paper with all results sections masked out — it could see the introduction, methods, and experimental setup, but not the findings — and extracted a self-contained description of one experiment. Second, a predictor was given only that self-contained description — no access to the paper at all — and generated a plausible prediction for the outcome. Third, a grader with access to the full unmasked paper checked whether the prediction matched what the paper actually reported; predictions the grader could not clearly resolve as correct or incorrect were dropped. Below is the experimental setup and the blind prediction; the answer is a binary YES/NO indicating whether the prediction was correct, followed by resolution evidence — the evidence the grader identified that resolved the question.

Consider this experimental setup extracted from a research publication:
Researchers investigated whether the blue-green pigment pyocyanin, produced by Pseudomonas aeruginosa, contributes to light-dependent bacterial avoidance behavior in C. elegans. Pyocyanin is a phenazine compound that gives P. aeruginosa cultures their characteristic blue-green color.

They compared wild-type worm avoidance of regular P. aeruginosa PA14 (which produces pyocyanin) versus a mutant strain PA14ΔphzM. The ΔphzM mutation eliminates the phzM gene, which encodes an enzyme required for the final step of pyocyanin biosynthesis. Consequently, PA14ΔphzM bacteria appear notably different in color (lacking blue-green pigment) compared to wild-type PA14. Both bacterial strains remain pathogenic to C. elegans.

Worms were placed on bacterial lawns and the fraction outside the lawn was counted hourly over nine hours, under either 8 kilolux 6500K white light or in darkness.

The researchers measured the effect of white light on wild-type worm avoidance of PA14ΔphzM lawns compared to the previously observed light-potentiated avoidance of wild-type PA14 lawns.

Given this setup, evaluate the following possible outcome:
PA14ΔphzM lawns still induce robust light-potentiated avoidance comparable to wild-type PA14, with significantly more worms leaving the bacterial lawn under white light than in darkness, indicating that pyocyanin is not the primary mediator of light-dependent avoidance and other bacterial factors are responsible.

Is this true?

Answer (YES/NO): NO